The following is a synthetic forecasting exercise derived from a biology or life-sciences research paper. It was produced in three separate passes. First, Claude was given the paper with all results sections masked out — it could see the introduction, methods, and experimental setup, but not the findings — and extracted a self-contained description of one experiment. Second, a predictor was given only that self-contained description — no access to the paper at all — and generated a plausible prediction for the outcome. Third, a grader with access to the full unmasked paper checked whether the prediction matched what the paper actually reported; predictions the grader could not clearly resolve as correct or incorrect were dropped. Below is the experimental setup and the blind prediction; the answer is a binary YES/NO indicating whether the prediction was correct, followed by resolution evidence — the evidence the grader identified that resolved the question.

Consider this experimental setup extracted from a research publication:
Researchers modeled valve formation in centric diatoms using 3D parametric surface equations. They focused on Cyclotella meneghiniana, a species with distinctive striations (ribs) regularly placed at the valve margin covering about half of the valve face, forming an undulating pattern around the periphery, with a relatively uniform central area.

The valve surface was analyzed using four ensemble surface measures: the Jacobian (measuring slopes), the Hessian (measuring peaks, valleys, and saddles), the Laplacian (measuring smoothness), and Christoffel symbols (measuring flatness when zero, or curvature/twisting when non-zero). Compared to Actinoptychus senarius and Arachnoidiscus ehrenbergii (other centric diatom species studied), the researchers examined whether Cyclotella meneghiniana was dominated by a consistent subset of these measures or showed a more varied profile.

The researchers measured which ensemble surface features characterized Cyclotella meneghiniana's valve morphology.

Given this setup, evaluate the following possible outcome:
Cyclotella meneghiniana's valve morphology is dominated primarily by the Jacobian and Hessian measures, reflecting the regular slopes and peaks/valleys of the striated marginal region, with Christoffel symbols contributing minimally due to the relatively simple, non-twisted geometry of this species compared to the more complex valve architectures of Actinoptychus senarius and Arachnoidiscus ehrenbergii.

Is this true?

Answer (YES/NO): NO